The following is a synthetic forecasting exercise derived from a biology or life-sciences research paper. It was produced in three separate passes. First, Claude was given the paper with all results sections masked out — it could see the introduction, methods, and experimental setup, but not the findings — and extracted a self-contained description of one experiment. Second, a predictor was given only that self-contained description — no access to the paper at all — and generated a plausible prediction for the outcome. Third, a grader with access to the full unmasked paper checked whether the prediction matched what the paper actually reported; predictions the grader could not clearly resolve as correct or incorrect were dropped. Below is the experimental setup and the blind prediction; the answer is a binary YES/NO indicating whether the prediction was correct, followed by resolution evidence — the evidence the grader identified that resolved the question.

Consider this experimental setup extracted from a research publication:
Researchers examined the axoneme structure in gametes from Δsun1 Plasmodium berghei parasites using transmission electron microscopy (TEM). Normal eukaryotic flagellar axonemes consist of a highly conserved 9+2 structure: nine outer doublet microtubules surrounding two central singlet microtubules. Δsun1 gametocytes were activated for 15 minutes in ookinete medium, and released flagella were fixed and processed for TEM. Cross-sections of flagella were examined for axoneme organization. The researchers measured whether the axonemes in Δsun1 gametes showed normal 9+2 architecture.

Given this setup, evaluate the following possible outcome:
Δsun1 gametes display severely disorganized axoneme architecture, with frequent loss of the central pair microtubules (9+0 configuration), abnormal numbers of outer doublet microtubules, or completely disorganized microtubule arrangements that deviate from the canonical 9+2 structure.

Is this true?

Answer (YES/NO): NO